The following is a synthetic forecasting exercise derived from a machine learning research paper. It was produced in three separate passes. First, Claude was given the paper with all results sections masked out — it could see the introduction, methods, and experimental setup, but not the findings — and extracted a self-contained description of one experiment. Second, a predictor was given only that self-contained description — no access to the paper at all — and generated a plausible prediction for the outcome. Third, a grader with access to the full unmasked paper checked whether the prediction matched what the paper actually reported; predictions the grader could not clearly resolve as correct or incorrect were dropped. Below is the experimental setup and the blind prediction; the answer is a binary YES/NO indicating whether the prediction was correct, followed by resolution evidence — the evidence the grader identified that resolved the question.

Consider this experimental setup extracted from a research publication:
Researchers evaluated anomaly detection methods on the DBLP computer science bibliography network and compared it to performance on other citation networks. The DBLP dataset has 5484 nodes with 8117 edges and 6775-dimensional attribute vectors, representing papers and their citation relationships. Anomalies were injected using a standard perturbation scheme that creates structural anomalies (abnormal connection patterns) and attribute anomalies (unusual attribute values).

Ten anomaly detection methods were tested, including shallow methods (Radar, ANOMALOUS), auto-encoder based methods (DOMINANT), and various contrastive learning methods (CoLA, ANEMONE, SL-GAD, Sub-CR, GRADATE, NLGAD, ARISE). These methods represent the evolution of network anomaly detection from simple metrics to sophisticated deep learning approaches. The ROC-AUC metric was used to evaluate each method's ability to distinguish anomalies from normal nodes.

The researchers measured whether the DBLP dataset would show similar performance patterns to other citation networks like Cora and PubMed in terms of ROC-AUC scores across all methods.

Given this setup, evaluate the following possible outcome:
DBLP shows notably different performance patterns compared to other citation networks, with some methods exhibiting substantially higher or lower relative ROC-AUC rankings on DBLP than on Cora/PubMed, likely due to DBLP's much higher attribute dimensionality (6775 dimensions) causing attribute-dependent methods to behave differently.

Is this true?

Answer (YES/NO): YES